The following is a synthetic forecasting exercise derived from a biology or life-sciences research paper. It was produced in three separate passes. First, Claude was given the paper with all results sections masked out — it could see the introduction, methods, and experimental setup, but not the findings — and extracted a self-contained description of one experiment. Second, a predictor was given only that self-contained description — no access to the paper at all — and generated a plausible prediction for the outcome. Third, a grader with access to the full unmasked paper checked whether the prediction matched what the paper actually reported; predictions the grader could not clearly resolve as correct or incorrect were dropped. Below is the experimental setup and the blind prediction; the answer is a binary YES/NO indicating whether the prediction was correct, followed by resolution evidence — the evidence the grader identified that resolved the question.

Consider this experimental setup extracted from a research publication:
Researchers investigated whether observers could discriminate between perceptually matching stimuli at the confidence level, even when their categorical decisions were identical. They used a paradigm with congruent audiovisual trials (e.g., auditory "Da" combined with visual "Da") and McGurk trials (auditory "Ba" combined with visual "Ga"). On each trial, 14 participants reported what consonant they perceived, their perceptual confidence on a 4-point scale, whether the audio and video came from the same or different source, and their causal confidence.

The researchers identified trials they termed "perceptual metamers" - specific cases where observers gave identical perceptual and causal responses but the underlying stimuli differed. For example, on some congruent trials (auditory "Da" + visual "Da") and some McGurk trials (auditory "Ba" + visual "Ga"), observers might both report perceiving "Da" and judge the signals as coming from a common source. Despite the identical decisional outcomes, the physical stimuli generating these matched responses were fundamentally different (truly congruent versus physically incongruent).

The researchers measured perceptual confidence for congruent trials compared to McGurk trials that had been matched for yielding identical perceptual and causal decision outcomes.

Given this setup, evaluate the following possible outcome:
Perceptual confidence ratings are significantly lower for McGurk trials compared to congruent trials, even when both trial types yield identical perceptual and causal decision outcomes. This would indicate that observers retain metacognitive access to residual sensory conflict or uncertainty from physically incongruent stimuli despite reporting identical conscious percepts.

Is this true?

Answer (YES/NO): NO